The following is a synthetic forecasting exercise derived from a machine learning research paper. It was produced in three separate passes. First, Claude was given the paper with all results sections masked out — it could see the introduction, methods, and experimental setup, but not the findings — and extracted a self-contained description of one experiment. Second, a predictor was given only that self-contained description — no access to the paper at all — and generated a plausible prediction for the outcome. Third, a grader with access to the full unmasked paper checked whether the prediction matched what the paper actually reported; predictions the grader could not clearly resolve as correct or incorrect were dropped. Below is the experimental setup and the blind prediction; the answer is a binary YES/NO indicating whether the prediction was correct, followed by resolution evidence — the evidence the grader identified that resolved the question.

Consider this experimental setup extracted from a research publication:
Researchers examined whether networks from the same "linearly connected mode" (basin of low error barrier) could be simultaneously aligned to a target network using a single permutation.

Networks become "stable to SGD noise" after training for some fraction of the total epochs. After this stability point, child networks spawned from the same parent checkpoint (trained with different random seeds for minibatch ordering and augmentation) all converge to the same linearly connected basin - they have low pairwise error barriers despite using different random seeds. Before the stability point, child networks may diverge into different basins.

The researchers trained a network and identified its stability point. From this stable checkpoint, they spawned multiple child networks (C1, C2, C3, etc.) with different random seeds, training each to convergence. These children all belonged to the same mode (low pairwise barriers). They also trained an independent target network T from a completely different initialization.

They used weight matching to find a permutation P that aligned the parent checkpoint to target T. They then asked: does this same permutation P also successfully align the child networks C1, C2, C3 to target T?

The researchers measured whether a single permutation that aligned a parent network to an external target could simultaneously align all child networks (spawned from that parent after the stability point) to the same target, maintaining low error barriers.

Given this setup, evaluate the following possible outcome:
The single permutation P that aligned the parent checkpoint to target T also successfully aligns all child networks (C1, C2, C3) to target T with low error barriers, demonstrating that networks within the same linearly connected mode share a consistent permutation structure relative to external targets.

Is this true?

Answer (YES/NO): YES